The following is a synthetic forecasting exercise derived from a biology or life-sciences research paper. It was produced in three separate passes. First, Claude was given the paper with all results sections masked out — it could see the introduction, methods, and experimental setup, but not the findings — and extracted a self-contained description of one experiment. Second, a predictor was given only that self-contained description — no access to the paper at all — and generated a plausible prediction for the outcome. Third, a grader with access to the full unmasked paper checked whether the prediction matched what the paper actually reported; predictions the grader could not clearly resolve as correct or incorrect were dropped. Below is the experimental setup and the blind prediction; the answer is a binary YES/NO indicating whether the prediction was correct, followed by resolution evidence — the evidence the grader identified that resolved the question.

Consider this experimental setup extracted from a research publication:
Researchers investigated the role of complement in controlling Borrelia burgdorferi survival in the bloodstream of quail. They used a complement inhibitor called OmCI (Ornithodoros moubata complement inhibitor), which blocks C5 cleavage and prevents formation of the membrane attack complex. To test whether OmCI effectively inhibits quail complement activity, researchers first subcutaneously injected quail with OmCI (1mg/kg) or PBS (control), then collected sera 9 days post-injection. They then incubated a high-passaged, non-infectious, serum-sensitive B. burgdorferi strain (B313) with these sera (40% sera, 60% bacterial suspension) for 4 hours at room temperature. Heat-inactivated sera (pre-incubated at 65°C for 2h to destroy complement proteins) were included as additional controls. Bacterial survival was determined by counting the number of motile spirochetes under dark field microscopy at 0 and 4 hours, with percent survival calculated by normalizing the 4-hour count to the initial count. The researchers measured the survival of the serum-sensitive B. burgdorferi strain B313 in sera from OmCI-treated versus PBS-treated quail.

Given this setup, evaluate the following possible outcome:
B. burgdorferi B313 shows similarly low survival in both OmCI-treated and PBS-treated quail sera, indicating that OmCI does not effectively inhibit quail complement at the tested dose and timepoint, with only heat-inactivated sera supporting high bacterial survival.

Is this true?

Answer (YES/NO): NO